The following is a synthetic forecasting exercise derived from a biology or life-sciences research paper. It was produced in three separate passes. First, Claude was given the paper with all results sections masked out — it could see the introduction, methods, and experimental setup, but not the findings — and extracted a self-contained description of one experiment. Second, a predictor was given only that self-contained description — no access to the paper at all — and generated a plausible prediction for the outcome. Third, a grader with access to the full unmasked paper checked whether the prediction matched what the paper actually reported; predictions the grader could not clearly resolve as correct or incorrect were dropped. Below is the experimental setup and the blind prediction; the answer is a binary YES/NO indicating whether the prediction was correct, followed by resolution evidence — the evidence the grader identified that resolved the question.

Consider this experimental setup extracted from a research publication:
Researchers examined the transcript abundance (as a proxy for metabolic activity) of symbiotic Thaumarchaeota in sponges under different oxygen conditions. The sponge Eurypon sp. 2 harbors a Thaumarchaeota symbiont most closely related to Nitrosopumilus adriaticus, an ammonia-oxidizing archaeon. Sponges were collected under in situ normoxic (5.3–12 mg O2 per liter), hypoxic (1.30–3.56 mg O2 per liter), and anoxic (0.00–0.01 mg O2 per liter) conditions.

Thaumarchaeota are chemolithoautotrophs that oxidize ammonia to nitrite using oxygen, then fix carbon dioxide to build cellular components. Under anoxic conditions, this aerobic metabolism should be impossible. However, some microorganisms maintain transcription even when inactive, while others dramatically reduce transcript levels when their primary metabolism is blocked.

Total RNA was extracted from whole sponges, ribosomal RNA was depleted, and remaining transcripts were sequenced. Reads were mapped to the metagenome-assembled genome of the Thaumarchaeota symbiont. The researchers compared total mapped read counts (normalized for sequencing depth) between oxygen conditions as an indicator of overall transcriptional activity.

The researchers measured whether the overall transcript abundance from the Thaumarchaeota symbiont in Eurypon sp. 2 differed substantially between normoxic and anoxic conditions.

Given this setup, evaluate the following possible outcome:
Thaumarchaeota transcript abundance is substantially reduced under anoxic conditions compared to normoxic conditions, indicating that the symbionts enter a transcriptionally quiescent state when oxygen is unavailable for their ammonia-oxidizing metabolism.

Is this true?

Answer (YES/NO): NO